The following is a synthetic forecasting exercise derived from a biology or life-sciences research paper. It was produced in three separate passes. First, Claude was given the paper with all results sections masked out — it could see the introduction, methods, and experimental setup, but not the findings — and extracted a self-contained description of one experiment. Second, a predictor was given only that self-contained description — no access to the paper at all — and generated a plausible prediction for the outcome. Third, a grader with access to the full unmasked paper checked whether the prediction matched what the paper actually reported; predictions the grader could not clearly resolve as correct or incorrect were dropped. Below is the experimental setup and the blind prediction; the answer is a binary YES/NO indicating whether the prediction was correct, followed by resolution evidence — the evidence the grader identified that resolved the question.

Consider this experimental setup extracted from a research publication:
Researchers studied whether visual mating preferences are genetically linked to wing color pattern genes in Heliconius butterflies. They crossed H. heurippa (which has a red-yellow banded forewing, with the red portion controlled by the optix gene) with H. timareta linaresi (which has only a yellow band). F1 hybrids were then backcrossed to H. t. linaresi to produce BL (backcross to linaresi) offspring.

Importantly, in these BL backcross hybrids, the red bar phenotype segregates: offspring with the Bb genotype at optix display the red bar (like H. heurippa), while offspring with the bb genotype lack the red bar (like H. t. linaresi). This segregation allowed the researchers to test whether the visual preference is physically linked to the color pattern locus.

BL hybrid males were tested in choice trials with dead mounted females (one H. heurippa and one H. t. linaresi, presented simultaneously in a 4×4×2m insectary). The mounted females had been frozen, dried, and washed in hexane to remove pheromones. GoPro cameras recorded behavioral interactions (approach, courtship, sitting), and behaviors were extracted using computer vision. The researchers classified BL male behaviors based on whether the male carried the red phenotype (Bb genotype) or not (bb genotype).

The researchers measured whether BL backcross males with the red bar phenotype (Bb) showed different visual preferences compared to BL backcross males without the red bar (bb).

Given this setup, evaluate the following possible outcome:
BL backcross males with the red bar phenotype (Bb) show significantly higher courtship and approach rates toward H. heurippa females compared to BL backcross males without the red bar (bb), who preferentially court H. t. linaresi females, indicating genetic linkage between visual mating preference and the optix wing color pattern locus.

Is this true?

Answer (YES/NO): NO